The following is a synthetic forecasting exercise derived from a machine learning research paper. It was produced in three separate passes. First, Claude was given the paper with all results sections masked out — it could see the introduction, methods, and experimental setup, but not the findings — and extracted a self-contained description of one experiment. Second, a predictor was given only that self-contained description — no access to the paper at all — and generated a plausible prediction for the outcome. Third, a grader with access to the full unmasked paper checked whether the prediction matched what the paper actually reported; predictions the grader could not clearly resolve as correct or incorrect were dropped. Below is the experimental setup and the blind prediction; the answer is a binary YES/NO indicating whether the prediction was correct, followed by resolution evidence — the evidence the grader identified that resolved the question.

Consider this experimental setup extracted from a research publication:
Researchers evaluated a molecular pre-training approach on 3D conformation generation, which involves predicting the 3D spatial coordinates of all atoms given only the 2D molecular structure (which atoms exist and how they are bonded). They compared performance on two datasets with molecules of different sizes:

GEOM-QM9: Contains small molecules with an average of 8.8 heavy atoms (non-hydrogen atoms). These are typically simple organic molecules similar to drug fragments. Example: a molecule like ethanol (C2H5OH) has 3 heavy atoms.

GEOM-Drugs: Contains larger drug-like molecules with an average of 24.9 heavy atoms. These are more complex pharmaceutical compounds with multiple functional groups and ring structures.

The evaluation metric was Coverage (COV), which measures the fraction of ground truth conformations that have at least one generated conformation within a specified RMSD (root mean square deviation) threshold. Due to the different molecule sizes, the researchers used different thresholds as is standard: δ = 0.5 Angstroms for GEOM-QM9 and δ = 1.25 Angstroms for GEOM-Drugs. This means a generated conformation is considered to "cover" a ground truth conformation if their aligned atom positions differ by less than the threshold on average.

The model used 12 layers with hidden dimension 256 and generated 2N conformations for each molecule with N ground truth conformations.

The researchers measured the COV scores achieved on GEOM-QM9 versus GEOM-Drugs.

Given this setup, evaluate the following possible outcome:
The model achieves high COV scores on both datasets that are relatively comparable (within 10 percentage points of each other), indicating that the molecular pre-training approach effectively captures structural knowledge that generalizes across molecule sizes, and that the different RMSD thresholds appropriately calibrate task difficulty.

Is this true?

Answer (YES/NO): YES